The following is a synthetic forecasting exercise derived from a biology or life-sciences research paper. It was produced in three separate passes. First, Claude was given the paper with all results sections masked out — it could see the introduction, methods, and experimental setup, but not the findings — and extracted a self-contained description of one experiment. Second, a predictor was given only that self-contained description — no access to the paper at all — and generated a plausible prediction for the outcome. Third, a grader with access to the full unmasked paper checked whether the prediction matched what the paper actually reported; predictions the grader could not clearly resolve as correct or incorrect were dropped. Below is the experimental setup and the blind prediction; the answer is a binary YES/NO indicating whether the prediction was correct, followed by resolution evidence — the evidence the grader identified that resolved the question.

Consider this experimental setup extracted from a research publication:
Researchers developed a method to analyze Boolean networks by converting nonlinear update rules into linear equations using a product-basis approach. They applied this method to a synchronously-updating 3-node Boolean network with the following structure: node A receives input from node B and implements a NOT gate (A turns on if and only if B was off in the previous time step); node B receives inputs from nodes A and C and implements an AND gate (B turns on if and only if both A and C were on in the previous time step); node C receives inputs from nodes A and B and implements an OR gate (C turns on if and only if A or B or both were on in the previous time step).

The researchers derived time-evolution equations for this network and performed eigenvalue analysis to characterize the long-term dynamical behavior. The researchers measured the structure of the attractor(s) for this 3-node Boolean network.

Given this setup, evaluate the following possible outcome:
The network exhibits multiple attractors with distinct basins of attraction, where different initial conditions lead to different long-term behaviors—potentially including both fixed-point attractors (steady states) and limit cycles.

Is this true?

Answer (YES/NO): NO